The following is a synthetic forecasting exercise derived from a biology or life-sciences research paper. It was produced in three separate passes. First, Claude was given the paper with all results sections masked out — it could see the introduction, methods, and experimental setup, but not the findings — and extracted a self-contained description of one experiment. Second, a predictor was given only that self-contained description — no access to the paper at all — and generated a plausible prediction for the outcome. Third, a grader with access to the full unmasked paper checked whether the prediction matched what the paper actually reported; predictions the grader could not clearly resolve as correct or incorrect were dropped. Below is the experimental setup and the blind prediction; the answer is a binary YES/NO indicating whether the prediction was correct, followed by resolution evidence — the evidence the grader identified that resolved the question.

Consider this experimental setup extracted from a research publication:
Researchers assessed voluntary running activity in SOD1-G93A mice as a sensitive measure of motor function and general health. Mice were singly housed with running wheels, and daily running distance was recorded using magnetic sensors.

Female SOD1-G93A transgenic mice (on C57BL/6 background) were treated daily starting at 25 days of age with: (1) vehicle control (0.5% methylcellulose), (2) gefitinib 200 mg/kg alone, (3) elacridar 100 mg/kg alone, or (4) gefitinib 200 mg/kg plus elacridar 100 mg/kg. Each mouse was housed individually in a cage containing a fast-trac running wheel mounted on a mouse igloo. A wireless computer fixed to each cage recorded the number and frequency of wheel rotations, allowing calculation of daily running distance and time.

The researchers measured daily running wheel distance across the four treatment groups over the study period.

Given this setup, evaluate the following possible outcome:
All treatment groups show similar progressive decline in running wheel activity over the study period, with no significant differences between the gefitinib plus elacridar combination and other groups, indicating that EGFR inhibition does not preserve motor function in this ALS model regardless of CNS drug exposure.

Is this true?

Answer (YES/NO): NO